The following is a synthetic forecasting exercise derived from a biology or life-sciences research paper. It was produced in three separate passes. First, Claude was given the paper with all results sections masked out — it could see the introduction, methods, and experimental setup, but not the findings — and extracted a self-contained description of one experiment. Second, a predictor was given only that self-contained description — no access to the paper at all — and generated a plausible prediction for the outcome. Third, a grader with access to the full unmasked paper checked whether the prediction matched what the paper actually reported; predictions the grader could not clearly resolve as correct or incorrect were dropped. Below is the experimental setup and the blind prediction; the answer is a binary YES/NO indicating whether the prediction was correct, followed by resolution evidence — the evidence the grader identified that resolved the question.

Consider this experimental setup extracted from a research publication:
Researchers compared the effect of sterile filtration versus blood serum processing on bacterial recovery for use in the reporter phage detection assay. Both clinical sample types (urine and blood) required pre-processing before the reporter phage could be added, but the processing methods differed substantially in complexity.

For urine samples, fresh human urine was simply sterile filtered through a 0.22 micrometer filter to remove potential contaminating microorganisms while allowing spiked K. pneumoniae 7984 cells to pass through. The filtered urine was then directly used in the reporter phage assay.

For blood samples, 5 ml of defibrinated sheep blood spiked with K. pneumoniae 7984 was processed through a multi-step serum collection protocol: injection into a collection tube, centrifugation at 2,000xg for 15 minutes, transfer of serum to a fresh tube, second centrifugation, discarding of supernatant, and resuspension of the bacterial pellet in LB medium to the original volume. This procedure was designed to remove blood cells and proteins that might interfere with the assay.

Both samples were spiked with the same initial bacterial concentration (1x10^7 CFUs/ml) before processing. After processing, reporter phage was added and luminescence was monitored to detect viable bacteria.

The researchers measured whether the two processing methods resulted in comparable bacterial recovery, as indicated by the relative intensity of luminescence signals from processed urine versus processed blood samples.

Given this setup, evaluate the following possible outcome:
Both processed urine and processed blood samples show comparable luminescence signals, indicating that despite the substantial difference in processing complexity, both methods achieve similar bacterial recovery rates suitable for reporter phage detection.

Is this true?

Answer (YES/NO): NO